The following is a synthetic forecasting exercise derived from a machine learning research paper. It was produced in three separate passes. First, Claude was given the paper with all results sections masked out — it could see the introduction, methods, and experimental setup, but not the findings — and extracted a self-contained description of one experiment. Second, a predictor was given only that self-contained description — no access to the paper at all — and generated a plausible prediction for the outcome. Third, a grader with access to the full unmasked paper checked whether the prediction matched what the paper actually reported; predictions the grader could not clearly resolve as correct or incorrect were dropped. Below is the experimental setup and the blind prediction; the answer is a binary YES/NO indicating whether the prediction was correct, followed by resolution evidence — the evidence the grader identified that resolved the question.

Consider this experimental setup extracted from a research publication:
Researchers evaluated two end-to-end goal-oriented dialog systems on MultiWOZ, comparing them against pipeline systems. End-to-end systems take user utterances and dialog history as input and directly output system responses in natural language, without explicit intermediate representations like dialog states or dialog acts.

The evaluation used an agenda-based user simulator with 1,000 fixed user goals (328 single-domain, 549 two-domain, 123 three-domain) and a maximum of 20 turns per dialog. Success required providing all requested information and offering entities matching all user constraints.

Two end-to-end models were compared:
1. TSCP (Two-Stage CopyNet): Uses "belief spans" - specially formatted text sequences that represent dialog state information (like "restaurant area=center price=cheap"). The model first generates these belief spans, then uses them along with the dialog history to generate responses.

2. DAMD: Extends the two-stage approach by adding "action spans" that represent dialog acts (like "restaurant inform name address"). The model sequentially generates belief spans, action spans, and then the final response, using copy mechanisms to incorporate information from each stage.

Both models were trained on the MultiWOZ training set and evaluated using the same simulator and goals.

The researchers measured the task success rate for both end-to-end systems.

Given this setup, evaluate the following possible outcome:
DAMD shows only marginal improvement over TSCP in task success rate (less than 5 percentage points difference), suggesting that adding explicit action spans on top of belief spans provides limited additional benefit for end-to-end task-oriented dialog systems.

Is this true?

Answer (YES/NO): NO